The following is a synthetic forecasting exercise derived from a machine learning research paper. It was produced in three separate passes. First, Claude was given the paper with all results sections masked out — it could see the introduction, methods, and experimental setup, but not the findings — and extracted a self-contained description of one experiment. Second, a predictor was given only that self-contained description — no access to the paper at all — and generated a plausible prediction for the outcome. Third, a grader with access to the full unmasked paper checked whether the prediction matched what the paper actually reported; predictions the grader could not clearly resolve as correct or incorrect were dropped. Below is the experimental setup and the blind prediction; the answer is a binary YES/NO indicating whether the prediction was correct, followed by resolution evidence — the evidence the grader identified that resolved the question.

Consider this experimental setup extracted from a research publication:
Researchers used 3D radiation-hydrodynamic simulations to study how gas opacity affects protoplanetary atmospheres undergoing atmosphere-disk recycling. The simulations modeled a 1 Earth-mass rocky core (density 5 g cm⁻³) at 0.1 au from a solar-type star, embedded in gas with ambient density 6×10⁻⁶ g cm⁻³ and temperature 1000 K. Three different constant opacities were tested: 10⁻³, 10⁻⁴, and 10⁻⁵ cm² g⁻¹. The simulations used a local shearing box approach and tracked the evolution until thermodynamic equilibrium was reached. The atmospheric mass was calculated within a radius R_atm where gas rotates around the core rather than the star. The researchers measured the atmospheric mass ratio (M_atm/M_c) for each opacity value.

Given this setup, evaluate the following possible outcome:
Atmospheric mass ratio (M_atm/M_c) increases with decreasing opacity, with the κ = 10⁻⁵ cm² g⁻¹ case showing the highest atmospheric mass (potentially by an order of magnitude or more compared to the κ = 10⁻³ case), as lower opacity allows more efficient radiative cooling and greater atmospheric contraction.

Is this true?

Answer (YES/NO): NO